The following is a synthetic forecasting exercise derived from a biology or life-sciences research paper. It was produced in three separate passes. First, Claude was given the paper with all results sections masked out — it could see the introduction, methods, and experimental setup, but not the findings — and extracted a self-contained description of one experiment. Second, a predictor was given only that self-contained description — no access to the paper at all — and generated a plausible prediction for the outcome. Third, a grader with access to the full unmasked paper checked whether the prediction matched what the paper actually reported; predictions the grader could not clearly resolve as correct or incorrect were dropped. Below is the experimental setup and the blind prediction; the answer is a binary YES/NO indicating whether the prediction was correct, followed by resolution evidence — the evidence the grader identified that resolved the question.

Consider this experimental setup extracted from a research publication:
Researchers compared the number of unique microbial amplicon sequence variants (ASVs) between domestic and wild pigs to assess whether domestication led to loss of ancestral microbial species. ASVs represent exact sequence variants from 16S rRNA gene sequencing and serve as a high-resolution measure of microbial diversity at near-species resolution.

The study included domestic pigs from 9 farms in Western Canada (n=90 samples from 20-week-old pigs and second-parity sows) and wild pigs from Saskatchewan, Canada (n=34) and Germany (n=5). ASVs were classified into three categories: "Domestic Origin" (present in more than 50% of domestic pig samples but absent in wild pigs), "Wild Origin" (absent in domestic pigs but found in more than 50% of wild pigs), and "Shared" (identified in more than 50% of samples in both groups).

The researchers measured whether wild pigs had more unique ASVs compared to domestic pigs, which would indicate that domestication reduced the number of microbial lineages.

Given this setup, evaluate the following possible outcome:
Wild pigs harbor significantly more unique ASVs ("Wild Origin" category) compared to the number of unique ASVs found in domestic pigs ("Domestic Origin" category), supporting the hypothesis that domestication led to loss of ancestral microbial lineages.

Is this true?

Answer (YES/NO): NO